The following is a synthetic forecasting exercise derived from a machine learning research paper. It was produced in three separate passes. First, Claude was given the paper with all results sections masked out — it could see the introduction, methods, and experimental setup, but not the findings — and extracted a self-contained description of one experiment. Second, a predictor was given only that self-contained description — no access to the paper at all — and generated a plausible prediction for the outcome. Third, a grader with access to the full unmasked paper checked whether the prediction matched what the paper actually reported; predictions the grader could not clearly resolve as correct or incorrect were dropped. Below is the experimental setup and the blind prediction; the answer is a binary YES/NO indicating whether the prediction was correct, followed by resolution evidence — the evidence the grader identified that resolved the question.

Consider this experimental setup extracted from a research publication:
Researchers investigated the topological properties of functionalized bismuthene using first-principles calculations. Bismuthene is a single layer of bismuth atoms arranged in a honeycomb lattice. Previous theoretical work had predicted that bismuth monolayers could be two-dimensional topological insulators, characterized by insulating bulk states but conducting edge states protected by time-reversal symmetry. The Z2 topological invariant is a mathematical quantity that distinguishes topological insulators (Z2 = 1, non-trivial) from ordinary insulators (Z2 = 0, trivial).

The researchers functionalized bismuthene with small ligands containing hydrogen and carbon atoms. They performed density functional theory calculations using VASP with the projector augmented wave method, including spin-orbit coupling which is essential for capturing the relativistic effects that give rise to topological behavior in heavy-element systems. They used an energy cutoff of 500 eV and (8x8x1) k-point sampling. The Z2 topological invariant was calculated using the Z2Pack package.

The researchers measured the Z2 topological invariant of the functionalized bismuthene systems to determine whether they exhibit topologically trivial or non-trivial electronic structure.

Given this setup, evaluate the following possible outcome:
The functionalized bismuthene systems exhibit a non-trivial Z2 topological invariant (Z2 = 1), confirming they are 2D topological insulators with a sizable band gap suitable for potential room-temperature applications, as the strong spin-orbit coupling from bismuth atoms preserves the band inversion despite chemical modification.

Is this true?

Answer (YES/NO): YES